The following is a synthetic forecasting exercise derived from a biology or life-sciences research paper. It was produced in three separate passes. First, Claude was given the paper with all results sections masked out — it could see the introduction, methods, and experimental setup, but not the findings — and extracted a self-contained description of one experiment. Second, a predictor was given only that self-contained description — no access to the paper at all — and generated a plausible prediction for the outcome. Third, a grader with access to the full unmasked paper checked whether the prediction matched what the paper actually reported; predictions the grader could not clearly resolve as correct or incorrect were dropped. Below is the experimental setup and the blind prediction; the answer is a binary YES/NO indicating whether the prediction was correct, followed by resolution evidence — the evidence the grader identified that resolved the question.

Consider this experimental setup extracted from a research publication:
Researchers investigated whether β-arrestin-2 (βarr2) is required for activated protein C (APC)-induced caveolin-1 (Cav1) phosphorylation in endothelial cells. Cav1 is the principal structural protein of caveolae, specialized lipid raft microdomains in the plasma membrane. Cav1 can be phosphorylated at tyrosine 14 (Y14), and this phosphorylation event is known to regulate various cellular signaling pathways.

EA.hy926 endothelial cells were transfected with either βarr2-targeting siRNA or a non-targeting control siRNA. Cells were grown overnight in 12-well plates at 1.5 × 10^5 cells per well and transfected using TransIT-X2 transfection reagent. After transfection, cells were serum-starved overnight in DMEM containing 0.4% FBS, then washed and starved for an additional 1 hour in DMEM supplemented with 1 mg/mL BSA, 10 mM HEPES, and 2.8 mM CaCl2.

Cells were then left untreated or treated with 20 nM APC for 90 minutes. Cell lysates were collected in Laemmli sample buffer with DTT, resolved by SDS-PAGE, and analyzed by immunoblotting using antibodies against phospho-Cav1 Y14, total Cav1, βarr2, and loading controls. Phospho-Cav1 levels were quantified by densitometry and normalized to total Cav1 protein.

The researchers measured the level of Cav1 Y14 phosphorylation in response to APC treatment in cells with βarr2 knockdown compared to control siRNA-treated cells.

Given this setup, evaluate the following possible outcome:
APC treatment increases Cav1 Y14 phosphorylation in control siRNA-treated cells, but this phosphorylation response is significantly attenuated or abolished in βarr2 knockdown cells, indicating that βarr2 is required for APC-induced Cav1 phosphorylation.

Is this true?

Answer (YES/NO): YES